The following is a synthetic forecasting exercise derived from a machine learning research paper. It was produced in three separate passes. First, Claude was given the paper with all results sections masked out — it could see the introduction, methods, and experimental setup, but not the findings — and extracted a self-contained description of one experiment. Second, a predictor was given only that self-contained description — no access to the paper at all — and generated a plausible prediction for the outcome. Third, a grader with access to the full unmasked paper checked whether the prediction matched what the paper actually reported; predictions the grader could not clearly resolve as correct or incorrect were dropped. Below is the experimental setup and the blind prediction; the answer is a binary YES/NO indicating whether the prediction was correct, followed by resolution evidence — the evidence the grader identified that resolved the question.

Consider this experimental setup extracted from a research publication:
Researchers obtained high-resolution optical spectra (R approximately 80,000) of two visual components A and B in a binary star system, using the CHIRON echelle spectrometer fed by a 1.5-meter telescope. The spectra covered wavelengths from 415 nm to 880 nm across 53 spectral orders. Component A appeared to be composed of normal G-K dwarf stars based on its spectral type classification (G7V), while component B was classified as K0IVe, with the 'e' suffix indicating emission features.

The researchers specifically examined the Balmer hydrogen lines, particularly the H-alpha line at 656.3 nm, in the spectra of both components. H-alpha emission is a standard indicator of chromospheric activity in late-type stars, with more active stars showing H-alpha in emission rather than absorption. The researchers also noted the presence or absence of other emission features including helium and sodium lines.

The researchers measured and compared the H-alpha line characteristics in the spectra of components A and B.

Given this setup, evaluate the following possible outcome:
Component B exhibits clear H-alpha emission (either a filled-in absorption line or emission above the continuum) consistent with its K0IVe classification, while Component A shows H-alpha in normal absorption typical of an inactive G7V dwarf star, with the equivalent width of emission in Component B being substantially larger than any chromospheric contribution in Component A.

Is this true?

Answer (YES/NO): YES